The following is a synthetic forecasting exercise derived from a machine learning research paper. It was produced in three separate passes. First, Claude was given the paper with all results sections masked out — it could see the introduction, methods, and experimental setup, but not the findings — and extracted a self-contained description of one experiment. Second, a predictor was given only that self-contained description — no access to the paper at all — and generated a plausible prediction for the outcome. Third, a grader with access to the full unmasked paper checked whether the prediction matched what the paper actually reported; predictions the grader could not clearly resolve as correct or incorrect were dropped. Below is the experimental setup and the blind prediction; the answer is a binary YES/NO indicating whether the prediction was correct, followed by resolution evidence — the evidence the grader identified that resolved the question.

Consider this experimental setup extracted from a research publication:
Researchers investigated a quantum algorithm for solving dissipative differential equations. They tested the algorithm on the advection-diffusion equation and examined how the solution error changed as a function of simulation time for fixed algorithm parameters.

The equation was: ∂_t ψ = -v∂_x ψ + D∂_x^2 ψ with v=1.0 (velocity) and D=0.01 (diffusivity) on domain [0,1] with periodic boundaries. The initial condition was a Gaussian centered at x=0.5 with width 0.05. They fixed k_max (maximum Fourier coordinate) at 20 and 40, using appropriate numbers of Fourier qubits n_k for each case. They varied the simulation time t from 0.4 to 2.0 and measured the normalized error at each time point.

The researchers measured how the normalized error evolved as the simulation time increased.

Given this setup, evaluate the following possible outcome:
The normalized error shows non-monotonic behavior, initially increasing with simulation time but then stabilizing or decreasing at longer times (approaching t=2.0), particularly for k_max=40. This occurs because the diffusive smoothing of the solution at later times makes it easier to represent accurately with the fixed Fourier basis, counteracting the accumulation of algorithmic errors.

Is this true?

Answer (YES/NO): NO